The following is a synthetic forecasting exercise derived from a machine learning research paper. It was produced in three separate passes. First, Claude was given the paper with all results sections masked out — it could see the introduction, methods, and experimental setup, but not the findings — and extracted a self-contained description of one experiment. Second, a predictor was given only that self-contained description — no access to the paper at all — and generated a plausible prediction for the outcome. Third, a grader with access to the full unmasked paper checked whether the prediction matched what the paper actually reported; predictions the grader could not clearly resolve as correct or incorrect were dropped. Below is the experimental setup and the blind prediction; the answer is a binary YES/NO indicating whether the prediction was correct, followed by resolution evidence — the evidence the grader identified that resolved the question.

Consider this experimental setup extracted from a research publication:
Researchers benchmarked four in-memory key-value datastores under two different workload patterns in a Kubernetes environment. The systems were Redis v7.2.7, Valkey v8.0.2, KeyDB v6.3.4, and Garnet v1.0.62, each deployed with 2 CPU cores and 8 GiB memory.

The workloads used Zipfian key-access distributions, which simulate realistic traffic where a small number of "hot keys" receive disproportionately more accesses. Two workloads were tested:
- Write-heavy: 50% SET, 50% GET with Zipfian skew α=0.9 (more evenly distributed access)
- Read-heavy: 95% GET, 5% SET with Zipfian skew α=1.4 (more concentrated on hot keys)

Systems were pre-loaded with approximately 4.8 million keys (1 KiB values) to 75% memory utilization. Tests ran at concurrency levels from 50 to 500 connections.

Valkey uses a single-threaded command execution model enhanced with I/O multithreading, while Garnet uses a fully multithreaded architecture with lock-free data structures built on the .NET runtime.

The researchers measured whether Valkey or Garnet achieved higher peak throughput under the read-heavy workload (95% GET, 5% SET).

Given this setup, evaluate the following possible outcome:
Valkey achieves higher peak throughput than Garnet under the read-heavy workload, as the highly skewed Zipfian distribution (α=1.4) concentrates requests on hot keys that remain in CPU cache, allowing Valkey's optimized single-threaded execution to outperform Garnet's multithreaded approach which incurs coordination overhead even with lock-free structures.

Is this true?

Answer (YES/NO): NO